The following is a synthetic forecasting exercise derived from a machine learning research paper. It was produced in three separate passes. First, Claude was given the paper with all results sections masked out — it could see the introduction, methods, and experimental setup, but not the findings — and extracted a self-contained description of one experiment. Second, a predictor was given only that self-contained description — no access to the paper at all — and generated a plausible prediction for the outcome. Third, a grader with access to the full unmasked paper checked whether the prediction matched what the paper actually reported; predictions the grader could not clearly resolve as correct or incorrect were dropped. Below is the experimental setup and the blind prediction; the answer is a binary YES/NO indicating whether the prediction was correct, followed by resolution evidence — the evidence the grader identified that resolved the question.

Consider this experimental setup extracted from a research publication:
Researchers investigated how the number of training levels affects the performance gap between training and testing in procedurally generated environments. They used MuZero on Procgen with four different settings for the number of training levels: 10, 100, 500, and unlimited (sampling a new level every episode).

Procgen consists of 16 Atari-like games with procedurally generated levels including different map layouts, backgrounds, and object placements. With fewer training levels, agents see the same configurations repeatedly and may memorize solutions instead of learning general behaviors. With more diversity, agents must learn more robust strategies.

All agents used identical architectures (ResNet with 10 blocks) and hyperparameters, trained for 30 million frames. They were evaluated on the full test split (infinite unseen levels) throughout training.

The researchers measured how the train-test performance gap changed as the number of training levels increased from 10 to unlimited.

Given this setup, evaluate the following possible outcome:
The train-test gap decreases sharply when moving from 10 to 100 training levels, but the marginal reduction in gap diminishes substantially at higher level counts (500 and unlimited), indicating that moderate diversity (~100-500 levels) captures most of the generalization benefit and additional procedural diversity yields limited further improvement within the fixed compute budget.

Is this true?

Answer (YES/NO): NO